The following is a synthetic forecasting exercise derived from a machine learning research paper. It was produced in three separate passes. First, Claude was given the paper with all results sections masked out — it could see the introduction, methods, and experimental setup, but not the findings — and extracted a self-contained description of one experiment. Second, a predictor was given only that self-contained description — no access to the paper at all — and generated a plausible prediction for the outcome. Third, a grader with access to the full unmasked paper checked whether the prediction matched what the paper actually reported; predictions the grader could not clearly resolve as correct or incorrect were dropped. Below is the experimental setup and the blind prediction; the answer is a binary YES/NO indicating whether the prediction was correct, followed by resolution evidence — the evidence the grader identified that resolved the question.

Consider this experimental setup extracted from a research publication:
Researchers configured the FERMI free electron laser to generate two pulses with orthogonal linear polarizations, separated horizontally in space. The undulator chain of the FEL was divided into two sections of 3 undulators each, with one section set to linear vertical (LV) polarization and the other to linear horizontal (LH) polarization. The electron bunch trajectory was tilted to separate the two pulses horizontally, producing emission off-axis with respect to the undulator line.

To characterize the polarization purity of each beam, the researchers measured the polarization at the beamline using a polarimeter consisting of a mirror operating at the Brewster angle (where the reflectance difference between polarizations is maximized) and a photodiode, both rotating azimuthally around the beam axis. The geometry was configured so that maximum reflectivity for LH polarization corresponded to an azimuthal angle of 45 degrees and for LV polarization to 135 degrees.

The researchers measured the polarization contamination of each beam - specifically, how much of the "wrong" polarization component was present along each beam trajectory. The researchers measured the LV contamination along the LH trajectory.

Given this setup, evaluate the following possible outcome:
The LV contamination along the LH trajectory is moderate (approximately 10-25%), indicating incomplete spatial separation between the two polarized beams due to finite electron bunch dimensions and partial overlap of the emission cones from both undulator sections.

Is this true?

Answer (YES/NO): YES